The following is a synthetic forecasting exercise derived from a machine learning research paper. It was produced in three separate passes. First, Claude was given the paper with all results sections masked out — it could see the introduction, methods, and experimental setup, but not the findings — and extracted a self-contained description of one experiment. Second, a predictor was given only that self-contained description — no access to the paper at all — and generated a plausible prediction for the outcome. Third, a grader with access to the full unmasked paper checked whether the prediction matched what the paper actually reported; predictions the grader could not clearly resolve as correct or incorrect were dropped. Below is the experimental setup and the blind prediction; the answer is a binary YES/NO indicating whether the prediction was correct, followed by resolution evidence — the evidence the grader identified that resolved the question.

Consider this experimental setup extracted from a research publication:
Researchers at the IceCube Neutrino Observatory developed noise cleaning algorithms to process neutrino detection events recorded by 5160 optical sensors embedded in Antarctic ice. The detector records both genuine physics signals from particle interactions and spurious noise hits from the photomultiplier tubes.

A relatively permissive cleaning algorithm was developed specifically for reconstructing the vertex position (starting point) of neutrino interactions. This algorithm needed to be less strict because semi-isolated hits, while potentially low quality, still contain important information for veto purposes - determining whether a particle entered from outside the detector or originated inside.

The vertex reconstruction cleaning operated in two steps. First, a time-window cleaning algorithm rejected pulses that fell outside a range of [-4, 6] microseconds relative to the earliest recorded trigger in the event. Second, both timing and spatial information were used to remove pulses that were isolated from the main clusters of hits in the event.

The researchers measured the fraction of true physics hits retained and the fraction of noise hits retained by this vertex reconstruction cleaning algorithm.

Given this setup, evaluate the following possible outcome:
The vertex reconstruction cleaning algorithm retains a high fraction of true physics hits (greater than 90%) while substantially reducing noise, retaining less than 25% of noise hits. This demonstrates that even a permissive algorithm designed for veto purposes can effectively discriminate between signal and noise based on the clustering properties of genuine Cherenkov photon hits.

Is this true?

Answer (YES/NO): YES